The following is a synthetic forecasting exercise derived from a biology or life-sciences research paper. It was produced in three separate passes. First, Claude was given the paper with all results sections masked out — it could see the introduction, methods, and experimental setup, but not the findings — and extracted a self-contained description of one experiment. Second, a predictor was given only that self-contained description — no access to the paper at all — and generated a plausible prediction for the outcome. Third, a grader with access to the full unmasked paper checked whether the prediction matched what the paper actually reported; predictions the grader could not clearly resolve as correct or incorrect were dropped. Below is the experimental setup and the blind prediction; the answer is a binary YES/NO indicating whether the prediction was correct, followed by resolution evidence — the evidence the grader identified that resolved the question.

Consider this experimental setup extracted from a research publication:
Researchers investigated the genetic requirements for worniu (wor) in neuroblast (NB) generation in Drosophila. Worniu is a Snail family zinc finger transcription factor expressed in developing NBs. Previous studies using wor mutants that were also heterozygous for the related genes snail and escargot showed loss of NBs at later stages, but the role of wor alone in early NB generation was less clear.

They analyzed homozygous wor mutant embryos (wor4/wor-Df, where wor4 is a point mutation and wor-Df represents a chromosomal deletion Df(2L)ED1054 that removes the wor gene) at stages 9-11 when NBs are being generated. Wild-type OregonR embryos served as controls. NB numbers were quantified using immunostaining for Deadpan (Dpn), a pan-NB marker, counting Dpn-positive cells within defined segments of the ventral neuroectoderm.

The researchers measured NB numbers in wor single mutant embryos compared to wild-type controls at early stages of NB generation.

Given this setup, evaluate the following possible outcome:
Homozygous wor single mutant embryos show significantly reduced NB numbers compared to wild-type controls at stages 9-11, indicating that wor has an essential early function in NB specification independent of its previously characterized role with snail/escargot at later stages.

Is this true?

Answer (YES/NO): NO